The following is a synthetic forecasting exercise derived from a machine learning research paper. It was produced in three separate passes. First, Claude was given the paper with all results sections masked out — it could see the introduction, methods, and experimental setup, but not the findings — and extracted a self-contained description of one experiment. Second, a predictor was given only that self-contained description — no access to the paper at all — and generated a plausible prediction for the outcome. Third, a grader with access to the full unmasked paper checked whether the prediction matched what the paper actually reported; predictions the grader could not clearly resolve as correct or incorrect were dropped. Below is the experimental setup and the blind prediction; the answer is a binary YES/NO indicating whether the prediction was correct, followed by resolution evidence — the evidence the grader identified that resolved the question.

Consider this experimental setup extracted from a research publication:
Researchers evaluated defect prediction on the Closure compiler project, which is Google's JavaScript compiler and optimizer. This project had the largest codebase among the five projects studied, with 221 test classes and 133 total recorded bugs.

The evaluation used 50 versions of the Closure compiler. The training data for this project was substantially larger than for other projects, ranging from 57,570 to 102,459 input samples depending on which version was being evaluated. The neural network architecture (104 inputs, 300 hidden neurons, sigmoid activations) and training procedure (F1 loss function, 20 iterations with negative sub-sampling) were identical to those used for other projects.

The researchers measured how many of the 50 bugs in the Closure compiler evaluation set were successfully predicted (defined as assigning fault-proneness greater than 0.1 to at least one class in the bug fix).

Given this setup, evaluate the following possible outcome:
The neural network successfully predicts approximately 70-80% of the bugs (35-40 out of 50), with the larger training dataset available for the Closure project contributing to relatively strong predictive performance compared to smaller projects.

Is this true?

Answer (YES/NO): NO